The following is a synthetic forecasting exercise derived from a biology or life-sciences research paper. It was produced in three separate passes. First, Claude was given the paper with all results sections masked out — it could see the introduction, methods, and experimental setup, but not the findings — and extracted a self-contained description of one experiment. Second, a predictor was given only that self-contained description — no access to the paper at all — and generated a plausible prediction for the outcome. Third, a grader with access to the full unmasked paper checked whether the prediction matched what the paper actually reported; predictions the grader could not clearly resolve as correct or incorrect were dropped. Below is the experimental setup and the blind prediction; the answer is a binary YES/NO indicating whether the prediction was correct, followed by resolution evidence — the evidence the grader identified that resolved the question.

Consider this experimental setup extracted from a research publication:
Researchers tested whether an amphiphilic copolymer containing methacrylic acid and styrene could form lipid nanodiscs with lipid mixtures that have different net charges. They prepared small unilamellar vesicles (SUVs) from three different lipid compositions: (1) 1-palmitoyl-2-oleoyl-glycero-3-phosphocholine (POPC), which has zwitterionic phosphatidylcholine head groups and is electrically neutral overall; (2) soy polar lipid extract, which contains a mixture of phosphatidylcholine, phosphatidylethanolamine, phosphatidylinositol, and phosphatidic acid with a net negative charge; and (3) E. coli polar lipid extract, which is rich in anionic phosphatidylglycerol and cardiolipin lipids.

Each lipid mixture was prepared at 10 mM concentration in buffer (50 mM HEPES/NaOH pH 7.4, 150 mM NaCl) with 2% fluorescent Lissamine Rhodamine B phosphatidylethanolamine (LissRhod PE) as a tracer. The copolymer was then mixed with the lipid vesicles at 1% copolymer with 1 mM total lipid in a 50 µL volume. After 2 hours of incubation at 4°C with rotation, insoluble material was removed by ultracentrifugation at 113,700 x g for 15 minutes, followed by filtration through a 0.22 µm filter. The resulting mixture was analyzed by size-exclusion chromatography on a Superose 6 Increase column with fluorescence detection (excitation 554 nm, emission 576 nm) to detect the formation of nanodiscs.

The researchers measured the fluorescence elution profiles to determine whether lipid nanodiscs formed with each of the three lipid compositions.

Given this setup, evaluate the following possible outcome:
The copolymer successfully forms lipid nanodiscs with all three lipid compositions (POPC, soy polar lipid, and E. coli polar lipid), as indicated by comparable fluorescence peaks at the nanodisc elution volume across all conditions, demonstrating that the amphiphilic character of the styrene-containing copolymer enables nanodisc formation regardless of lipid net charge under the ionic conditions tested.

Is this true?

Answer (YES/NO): NO